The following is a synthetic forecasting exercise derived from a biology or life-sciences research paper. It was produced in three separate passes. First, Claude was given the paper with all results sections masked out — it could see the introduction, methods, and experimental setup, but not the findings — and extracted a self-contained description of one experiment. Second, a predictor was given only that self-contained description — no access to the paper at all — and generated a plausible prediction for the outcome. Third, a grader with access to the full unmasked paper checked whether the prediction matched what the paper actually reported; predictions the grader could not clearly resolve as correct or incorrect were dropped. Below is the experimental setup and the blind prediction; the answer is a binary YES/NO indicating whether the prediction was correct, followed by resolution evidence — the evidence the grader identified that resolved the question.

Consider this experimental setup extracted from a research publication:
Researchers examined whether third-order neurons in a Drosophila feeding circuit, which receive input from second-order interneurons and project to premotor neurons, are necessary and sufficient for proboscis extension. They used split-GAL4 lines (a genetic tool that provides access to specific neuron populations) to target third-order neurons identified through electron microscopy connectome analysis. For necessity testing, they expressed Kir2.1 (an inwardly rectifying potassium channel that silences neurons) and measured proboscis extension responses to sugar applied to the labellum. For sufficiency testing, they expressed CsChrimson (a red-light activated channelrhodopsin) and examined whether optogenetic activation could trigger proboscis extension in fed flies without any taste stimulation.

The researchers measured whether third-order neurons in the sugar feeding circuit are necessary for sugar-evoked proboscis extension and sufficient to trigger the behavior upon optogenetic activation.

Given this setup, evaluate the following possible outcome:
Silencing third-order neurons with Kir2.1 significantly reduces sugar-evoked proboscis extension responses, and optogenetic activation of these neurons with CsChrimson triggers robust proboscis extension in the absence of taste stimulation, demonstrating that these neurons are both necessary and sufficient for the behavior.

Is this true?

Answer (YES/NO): NO